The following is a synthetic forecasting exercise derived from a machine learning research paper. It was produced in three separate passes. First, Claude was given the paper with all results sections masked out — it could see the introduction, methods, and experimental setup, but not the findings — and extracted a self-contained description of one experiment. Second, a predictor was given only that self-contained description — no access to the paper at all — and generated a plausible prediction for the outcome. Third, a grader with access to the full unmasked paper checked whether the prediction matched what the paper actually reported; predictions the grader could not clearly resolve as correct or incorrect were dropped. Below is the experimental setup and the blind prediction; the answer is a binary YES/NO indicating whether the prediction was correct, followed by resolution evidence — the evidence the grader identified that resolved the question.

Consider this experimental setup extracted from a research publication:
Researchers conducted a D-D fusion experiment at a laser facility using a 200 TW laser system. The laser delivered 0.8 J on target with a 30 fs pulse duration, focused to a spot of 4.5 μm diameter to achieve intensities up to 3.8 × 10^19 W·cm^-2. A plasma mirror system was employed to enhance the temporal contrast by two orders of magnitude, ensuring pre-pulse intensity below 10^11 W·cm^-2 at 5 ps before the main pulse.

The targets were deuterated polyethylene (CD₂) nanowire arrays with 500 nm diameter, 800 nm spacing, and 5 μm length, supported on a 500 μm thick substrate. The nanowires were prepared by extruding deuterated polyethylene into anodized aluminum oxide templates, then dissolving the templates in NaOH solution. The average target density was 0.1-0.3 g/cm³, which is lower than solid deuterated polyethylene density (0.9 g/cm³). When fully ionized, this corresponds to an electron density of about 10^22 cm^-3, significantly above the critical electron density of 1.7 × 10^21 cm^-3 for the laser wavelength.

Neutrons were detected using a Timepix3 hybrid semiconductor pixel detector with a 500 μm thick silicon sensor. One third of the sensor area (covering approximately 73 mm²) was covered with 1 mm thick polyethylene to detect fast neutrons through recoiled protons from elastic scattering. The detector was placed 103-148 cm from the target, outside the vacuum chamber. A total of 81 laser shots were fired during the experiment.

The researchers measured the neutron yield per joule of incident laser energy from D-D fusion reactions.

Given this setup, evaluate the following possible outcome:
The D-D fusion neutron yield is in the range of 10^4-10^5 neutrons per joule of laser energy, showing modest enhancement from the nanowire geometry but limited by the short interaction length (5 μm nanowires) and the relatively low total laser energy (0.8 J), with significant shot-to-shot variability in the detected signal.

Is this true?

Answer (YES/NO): NO